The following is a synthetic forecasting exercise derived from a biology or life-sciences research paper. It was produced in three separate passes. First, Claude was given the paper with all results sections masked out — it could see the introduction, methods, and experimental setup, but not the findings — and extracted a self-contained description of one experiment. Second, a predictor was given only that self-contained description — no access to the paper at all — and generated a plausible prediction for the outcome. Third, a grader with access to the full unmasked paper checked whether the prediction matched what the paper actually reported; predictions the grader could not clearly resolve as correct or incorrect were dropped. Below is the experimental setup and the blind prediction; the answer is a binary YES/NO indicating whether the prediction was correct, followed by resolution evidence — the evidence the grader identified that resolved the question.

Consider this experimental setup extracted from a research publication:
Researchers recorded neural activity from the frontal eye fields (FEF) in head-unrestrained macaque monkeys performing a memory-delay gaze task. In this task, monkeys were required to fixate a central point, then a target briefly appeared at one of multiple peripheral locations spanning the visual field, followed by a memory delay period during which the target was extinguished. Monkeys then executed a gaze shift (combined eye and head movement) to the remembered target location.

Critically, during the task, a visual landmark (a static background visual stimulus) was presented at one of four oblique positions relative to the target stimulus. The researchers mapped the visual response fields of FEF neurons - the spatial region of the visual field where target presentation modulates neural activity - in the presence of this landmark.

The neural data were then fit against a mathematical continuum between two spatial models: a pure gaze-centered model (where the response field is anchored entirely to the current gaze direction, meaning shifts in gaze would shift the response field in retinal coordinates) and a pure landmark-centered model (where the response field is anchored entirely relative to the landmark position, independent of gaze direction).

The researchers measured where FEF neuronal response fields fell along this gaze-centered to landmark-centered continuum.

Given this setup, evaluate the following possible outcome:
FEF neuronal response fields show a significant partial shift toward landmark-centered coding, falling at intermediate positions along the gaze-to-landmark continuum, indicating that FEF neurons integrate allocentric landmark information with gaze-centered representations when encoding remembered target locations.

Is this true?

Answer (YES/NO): NO